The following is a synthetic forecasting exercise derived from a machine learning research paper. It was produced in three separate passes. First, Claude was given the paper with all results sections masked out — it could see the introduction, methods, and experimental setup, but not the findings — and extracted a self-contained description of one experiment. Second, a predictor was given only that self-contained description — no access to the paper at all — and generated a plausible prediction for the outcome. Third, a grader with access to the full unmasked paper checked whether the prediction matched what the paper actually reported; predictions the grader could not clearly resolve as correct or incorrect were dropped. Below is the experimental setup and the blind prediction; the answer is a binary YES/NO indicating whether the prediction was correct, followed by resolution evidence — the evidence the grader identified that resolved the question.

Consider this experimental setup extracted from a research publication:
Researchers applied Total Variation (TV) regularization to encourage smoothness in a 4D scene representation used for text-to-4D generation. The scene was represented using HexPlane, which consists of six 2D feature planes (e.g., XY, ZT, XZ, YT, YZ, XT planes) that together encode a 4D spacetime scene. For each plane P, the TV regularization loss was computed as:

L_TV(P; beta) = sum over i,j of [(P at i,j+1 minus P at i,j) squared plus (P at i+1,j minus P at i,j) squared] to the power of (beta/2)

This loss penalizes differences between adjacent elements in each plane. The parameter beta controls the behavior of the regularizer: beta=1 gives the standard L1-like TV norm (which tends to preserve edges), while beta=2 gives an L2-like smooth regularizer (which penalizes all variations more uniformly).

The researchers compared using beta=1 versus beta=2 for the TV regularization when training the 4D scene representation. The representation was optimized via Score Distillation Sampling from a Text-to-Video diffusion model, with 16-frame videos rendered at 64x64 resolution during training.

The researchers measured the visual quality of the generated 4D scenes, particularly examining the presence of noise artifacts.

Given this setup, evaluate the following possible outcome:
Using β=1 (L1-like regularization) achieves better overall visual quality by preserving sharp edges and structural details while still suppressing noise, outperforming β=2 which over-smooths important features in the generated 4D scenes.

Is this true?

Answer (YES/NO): NO